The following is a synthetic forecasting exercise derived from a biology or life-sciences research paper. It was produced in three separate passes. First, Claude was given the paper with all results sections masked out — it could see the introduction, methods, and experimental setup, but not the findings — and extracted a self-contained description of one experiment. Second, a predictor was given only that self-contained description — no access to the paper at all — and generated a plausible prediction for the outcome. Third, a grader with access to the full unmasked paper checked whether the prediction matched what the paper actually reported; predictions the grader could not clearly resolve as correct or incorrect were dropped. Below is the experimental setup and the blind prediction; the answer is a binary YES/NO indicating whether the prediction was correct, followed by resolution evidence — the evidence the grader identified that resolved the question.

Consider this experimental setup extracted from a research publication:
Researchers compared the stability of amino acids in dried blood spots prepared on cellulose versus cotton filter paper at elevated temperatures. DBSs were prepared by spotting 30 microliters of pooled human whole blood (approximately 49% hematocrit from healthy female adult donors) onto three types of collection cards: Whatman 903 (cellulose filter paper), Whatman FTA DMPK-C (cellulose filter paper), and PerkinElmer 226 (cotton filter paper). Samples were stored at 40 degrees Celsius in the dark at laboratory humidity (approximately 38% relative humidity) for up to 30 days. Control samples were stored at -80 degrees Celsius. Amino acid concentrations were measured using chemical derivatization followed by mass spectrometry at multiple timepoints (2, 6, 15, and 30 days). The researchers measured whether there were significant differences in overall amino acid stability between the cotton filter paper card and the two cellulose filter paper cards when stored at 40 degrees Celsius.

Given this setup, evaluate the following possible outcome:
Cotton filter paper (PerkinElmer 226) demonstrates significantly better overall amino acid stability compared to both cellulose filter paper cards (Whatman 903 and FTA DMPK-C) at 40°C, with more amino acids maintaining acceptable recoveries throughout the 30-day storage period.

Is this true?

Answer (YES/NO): YES